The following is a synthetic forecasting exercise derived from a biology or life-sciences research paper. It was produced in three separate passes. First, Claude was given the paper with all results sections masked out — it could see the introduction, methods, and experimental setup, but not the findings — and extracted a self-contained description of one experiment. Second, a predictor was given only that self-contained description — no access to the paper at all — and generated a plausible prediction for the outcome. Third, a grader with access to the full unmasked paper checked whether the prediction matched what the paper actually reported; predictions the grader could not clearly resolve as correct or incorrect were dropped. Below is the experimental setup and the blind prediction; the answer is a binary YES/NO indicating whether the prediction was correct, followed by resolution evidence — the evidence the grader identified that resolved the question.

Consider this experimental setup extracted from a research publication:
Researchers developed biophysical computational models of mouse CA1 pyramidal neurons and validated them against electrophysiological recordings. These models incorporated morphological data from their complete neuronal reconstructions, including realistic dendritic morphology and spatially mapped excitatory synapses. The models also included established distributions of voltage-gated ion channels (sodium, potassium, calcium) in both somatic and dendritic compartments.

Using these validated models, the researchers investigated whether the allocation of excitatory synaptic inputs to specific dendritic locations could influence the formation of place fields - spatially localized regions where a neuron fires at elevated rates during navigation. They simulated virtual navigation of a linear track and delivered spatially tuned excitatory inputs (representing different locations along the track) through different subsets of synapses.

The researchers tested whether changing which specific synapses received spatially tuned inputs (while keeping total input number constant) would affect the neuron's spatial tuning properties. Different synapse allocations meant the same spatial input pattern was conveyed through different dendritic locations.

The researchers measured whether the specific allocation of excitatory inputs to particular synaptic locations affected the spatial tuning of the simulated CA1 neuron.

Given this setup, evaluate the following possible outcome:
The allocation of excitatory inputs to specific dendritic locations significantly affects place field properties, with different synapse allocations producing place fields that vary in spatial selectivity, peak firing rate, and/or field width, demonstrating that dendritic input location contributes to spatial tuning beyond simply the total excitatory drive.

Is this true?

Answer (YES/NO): YES